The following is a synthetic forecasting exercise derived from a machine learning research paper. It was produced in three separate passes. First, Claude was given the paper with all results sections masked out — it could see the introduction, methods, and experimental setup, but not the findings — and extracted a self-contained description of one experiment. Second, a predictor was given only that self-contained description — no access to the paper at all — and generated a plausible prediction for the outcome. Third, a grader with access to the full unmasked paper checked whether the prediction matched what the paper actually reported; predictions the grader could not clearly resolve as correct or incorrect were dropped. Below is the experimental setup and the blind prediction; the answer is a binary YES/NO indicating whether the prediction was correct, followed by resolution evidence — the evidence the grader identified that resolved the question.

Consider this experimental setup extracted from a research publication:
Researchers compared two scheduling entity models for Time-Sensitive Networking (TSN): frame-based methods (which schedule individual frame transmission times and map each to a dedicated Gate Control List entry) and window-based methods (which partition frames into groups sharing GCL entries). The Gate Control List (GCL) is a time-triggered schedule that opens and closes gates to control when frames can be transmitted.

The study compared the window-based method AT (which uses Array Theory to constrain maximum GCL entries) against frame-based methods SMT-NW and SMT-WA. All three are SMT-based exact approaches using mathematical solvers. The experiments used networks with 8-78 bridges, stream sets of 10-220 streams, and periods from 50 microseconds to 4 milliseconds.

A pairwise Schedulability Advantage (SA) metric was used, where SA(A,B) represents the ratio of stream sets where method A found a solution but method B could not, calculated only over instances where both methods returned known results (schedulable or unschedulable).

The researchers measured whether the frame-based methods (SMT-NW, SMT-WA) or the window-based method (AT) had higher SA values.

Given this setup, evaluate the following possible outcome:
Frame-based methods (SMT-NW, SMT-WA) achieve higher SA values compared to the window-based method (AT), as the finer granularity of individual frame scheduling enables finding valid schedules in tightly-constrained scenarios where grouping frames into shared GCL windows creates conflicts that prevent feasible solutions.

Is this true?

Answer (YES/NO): YES